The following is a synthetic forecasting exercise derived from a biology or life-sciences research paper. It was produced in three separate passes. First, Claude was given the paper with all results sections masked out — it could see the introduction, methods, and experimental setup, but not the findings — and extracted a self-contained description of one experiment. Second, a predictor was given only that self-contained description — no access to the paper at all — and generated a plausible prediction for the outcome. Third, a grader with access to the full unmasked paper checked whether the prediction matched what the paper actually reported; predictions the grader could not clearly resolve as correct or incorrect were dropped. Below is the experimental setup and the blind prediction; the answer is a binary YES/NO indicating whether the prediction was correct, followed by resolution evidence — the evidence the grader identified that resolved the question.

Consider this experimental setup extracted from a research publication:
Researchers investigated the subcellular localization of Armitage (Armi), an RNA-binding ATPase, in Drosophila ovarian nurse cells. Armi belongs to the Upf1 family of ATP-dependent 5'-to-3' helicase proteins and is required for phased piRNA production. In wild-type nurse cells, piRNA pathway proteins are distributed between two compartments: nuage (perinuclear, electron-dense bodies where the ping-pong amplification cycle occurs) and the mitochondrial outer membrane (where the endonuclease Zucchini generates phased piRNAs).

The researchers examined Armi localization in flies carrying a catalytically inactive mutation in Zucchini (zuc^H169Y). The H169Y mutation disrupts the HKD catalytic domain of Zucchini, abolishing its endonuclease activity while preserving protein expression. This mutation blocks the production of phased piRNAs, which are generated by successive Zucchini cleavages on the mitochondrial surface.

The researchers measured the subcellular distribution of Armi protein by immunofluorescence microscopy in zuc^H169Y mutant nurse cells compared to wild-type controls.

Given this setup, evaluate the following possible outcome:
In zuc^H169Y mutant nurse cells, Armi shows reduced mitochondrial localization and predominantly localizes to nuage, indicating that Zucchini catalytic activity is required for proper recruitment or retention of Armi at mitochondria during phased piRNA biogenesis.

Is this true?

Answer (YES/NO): NO